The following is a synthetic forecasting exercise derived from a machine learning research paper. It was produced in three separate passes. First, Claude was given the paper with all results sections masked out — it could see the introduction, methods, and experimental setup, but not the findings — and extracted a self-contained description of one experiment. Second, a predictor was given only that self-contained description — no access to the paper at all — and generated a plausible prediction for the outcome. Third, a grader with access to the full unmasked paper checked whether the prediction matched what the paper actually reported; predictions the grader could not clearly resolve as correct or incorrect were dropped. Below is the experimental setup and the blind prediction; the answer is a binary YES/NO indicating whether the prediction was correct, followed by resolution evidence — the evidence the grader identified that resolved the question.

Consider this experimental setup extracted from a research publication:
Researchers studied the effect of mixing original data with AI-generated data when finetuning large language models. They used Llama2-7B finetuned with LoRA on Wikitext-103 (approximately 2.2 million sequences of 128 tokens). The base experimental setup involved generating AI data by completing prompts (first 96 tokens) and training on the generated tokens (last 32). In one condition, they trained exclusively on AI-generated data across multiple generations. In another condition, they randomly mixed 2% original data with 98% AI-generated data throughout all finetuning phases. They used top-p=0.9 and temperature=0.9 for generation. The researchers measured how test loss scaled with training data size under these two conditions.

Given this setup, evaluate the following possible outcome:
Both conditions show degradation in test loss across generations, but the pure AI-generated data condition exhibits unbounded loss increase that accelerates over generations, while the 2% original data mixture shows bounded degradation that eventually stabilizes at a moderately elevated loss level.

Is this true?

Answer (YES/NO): NO